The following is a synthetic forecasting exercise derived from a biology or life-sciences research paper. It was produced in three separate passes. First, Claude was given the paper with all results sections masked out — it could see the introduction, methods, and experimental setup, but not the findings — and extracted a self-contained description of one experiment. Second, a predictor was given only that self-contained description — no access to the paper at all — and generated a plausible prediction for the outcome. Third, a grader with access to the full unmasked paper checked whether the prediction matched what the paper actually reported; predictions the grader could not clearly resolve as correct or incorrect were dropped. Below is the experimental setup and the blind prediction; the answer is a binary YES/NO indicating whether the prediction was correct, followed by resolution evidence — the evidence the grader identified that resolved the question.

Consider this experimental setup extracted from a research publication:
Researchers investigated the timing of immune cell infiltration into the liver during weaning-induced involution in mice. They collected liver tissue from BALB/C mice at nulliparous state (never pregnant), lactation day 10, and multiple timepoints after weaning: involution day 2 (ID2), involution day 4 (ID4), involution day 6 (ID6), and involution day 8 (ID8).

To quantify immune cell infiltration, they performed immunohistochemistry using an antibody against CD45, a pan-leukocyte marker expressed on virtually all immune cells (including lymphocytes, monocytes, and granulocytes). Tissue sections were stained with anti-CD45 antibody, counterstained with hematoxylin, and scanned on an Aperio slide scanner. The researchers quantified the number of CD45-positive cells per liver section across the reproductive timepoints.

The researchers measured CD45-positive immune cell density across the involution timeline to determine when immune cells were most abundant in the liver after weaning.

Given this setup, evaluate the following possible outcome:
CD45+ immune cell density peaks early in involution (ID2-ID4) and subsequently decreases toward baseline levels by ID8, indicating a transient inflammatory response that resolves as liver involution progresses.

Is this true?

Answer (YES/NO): YES